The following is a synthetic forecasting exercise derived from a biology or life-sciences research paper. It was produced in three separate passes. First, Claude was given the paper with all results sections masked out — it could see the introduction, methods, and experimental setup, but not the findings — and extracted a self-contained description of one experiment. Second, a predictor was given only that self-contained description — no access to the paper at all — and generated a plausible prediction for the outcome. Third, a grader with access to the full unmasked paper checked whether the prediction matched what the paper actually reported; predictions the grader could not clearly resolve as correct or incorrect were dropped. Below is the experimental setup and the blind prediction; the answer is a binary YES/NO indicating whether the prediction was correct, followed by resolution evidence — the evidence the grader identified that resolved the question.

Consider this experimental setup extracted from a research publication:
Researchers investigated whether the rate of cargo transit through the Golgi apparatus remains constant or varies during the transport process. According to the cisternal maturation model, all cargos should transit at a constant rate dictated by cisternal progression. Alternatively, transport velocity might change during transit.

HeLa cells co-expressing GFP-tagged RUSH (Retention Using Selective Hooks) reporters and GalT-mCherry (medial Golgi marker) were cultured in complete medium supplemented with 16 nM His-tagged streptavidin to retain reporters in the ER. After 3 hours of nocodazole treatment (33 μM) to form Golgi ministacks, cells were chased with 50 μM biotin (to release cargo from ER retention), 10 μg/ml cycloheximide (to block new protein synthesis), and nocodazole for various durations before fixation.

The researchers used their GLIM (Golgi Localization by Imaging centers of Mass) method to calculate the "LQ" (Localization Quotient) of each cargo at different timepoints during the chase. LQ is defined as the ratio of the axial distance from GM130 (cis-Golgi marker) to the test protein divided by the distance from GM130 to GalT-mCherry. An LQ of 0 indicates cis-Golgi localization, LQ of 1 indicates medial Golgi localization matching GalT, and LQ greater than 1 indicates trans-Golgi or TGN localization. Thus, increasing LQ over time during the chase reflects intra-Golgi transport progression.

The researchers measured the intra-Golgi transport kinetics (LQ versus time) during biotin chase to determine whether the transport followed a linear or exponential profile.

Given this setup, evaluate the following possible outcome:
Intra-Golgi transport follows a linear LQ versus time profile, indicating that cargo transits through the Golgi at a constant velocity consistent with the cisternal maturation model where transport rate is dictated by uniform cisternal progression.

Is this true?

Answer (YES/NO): NO